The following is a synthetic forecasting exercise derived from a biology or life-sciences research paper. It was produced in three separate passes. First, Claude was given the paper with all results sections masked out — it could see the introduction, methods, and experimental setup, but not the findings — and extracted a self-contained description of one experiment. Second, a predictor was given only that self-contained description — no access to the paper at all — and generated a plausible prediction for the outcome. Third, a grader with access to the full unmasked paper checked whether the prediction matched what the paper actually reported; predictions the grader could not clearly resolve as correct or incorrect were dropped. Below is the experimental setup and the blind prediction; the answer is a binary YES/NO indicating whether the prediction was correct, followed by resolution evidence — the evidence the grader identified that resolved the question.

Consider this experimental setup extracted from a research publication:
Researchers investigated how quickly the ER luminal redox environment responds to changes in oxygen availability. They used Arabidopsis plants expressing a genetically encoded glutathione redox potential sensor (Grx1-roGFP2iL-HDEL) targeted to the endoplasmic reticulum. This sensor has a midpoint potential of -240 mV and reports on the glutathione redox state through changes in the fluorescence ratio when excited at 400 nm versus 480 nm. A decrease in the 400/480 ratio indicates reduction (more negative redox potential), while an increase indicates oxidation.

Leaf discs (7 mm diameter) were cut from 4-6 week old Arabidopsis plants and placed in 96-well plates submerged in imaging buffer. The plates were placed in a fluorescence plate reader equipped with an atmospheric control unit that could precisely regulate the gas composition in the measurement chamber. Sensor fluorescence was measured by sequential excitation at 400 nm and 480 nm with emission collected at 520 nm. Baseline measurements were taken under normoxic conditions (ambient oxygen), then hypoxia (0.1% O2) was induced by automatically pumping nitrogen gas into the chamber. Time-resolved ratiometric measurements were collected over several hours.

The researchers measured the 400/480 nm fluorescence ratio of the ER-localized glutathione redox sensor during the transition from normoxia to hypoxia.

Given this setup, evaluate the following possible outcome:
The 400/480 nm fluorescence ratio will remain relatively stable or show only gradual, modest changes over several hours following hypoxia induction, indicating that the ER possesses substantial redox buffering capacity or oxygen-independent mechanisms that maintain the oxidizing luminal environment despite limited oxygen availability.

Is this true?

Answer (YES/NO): NO